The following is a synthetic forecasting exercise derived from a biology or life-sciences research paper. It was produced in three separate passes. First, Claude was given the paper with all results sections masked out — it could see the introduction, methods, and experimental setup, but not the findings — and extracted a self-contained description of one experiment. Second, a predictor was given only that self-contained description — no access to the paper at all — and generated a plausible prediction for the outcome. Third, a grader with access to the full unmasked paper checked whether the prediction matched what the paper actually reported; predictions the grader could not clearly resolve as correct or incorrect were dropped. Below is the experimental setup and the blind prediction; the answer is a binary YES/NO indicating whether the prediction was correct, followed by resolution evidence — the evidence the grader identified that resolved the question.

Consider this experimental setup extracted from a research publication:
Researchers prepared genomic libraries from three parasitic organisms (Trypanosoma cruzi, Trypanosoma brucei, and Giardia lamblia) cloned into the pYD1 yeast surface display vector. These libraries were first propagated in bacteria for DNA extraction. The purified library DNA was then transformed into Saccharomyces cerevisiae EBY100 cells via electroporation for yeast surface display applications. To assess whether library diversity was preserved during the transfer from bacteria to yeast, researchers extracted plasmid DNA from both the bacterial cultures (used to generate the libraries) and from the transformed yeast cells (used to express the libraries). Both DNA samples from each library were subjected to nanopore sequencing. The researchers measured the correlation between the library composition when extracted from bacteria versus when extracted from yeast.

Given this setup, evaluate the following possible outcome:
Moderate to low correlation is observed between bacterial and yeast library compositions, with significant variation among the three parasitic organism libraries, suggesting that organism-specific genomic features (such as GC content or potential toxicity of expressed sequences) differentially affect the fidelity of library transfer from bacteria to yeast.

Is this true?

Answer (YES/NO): NO